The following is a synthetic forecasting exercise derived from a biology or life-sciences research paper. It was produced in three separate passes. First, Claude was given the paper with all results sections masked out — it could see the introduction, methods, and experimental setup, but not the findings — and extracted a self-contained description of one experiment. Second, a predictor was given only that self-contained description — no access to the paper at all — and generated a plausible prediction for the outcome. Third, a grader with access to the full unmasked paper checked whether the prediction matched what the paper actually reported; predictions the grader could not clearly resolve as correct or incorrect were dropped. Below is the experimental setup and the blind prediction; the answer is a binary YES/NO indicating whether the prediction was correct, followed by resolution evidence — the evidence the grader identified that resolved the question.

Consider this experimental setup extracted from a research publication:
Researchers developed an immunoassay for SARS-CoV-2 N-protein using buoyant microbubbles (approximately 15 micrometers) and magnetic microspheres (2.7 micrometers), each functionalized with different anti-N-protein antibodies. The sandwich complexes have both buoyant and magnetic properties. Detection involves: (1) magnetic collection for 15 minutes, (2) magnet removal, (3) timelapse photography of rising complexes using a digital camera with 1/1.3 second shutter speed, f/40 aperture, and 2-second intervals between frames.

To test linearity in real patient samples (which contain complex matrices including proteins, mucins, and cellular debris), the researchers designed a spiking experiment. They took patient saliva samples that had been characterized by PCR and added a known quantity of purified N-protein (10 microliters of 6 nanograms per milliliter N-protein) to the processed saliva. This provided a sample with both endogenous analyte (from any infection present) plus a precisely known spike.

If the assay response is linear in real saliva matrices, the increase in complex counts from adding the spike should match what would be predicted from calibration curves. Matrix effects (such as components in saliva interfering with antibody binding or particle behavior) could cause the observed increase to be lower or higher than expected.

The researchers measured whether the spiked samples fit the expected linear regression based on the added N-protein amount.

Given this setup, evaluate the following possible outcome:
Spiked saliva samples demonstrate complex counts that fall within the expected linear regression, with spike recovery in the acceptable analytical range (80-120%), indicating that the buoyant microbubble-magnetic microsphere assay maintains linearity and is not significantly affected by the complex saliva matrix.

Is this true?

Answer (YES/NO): NO